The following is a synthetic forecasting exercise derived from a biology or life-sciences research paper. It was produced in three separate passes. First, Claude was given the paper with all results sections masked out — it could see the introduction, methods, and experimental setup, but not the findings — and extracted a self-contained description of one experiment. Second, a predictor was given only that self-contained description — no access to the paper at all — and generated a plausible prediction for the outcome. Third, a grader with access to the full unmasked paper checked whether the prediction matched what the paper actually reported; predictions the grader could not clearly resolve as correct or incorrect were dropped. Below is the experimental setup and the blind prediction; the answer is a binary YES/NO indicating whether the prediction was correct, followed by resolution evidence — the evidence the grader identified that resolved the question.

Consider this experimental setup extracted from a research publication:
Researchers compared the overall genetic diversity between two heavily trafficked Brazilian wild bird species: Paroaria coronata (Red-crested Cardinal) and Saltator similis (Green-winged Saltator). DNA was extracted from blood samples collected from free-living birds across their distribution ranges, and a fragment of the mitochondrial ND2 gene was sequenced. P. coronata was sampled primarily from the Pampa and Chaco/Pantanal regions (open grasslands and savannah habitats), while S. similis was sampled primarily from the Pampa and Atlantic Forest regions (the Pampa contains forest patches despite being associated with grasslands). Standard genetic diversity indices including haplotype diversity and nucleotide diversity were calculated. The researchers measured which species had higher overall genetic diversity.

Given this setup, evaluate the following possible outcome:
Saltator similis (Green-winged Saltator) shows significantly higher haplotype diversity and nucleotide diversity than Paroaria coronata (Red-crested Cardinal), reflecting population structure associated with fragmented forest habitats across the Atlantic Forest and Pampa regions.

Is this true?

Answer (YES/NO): NO